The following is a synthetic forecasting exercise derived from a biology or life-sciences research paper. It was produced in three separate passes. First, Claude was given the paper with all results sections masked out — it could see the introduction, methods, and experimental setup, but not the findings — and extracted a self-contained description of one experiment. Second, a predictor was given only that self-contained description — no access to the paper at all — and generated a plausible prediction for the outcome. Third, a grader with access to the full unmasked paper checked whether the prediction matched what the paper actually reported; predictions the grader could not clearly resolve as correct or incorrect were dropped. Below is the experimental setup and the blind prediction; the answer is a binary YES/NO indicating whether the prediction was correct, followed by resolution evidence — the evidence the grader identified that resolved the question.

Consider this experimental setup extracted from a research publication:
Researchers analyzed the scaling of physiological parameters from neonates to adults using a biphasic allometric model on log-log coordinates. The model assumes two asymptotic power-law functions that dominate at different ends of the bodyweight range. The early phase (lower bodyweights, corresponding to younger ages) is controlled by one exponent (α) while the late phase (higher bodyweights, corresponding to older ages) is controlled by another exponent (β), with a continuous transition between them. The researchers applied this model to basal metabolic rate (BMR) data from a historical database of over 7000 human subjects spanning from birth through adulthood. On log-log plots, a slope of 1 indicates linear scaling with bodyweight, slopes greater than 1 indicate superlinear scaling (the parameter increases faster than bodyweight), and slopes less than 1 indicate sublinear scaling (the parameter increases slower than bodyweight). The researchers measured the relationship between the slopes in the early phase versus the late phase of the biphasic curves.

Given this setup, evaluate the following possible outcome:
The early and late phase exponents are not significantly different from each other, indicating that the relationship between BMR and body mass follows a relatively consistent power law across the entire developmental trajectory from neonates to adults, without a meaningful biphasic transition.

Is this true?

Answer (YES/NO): NO